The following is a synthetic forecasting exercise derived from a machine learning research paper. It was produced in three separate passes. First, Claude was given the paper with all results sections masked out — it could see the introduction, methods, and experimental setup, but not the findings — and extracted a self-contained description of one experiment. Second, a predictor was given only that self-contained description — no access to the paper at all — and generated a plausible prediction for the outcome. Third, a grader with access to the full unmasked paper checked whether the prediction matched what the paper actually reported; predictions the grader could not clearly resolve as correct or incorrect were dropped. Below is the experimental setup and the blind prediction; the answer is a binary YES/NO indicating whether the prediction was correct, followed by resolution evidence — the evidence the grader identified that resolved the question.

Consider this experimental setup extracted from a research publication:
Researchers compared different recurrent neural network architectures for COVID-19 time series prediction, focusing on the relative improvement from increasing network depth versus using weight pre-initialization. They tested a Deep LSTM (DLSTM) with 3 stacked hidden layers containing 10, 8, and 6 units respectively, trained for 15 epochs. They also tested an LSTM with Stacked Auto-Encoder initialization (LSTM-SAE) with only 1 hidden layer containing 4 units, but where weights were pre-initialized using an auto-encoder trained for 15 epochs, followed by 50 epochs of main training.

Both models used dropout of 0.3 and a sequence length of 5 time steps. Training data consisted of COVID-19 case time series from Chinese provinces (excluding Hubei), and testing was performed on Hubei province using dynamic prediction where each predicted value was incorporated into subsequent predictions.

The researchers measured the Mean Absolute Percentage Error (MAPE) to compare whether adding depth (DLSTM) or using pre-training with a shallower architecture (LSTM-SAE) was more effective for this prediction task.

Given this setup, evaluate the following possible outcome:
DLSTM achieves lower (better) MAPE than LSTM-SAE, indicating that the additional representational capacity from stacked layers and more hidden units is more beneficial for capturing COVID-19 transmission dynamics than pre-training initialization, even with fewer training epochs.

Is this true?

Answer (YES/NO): NO